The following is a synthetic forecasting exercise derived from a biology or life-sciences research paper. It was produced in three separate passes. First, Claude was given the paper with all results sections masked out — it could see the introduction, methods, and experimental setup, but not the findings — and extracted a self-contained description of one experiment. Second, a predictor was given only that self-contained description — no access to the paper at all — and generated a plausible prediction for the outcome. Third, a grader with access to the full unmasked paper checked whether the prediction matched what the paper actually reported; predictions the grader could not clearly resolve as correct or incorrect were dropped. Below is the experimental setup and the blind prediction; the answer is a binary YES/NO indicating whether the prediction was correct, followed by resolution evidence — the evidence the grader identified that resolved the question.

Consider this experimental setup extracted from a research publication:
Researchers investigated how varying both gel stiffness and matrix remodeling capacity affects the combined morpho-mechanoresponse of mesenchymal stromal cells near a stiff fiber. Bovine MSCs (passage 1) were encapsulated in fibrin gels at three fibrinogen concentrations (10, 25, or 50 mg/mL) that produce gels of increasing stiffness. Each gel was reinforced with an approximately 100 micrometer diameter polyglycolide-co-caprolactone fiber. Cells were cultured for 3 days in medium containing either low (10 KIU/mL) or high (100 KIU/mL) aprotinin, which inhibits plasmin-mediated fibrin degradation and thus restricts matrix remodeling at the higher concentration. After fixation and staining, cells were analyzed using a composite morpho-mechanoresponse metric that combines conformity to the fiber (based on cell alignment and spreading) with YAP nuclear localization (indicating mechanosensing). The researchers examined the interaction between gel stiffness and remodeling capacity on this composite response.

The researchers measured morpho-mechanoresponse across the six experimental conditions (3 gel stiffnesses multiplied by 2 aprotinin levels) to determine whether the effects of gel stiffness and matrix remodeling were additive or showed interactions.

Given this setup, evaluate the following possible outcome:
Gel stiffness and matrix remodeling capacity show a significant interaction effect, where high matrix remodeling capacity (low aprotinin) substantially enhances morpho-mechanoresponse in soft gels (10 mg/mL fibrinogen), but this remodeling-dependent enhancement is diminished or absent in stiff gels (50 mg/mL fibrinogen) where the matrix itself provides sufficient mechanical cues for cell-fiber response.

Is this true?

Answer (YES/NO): NO